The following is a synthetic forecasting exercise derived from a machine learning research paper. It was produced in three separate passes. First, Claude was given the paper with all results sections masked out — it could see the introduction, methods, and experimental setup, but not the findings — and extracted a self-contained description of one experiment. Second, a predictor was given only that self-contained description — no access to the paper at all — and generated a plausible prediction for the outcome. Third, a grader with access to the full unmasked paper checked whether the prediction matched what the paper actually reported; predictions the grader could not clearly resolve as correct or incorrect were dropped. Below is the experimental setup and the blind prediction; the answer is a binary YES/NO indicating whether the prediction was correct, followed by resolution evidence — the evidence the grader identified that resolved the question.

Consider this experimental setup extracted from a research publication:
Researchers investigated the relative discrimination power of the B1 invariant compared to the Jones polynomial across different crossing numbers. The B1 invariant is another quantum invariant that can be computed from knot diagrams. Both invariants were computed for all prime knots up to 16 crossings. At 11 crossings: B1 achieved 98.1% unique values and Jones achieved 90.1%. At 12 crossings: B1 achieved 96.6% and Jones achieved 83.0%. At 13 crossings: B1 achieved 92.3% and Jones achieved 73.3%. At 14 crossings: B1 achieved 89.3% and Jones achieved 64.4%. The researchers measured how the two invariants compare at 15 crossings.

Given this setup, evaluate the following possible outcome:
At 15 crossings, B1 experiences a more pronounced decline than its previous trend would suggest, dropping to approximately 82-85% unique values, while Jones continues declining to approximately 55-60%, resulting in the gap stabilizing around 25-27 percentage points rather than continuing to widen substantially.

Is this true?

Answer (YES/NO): NO